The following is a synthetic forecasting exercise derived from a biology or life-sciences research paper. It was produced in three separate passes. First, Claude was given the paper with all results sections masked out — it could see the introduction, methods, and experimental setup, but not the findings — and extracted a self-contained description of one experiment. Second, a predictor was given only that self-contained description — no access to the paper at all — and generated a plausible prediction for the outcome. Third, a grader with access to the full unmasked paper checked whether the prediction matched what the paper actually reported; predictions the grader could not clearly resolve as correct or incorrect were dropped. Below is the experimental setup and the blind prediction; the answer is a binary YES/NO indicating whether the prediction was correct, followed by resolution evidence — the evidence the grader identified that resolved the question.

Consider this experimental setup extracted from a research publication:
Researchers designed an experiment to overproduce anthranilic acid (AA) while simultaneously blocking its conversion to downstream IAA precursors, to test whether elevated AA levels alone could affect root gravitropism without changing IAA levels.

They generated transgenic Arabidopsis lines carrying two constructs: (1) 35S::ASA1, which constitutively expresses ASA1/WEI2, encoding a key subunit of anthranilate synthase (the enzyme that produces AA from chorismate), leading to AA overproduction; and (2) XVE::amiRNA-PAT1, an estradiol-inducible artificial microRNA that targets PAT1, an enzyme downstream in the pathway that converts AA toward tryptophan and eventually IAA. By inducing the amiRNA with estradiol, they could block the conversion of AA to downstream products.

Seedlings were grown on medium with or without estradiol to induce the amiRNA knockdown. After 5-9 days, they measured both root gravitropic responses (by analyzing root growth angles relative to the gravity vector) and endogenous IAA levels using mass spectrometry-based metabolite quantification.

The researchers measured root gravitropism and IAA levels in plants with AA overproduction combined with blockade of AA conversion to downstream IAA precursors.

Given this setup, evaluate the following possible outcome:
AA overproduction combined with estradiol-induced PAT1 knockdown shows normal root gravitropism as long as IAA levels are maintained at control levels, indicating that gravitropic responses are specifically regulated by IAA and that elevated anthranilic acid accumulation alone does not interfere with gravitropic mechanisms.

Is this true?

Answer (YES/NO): NO